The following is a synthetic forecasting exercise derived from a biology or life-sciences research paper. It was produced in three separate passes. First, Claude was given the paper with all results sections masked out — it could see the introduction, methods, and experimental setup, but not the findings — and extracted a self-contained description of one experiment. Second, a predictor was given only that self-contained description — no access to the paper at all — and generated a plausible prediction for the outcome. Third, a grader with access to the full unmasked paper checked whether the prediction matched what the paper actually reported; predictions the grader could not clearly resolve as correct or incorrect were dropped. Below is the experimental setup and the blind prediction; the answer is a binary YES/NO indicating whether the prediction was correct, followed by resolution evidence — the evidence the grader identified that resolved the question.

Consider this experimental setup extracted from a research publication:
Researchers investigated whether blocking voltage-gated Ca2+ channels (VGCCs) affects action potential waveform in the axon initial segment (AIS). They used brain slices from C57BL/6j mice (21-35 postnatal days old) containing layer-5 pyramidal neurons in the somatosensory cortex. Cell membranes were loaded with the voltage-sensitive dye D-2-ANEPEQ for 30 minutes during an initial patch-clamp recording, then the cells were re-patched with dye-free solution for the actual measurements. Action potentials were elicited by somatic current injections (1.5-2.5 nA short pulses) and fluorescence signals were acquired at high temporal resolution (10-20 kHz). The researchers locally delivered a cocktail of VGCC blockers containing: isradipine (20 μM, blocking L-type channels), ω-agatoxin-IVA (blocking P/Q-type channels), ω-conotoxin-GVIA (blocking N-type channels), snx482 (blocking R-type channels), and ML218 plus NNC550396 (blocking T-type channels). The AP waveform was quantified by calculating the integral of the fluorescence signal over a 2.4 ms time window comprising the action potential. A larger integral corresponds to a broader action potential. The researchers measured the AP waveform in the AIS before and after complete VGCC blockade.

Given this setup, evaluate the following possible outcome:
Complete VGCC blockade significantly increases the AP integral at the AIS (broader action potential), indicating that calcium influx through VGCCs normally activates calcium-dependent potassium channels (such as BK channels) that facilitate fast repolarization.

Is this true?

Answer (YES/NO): NO